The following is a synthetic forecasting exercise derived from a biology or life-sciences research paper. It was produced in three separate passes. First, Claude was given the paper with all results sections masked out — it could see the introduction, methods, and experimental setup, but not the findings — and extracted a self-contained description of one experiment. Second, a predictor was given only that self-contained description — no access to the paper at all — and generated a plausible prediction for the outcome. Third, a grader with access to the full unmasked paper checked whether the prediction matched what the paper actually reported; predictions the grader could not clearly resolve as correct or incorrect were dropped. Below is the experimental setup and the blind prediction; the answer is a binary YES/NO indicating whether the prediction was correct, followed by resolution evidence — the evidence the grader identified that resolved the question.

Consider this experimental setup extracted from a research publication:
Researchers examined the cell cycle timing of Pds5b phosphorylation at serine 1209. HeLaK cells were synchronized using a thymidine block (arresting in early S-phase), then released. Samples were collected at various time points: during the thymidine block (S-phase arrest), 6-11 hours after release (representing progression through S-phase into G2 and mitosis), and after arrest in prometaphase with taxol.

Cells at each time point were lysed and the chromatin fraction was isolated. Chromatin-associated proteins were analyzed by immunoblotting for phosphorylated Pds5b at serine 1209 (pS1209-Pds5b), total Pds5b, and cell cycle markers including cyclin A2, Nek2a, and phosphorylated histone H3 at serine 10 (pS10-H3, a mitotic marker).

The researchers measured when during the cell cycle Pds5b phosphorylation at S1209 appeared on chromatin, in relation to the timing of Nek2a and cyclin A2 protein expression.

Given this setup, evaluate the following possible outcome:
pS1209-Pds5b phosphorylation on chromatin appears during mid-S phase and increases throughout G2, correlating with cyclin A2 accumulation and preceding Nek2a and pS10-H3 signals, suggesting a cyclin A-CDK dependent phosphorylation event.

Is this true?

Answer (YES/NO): NO